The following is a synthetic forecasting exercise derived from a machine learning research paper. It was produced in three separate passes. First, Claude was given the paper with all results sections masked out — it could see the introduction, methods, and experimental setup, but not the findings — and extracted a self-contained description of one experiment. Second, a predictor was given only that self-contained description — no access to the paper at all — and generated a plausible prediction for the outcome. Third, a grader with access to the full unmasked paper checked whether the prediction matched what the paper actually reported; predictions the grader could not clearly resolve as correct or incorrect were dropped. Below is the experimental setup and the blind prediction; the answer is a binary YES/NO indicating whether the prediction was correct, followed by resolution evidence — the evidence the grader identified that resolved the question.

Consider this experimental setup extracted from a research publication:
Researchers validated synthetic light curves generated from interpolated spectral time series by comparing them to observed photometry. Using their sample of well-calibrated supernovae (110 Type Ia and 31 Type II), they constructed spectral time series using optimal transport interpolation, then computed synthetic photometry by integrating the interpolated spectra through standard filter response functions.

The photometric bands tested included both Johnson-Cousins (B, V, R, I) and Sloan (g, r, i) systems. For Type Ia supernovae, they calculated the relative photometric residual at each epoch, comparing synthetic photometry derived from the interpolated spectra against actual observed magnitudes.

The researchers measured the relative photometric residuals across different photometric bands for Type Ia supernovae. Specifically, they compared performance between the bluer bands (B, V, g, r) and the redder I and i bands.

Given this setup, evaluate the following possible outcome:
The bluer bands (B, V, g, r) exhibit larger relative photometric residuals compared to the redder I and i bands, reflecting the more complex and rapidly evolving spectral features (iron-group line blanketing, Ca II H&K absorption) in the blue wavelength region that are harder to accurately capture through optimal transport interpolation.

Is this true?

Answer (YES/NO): NO